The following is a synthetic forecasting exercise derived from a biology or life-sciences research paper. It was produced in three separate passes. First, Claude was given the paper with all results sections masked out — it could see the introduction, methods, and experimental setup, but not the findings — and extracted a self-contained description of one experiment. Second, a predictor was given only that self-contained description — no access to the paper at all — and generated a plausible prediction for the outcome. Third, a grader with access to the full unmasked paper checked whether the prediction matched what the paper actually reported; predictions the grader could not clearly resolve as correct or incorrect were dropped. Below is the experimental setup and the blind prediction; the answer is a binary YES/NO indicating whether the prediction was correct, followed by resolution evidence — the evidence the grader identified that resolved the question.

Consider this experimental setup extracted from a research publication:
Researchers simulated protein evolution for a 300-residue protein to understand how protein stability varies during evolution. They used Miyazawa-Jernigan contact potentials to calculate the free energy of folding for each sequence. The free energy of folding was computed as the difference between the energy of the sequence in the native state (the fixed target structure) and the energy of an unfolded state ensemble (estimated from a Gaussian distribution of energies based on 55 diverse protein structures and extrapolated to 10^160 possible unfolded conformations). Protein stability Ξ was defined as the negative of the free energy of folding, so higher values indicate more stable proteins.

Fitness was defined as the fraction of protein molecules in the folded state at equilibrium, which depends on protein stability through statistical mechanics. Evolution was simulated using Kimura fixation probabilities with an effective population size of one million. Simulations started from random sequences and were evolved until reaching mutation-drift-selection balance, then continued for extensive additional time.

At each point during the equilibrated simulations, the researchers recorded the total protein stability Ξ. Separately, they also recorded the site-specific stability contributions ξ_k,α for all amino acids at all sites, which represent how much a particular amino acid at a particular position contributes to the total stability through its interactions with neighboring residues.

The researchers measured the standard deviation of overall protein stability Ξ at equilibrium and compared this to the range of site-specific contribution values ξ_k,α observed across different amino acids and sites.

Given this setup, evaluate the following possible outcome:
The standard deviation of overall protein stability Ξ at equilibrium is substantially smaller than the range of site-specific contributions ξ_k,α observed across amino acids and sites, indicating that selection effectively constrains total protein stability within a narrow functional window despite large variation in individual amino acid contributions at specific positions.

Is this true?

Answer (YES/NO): YES